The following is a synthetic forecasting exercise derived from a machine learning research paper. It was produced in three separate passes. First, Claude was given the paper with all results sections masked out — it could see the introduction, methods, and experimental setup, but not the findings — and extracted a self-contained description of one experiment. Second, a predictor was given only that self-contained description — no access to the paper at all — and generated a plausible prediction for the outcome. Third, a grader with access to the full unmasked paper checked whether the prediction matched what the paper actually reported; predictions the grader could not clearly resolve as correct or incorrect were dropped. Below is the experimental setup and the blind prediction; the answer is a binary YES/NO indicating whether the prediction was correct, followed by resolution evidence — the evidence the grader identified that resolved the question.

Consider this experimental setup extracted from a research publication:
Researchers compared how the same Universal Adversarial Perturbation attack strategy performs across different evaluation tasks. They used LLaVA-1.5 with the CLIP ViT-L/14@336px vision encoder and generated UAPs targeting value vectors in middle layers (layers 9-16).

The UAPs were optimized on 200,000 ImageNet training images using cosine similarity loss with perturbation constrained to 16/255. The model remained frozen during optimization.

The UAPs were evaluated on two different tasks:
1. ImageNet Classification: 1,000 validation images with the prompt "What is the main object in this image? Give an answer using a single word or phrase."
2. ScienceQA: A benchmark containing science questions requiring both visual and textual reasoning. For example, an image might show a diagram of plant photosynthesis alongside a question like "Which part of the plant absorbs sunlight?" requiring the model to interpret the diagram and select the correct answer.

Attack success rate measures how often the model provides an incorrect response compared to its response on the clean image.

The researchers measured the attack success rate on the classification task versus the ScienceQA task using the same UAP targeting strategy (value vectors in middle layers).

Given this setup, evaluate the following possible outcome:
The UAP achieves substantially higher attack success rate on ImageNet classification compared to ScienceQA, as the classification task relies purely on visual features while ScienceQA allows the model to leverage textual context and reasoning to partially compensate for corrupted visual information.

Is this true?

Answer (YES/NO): NO